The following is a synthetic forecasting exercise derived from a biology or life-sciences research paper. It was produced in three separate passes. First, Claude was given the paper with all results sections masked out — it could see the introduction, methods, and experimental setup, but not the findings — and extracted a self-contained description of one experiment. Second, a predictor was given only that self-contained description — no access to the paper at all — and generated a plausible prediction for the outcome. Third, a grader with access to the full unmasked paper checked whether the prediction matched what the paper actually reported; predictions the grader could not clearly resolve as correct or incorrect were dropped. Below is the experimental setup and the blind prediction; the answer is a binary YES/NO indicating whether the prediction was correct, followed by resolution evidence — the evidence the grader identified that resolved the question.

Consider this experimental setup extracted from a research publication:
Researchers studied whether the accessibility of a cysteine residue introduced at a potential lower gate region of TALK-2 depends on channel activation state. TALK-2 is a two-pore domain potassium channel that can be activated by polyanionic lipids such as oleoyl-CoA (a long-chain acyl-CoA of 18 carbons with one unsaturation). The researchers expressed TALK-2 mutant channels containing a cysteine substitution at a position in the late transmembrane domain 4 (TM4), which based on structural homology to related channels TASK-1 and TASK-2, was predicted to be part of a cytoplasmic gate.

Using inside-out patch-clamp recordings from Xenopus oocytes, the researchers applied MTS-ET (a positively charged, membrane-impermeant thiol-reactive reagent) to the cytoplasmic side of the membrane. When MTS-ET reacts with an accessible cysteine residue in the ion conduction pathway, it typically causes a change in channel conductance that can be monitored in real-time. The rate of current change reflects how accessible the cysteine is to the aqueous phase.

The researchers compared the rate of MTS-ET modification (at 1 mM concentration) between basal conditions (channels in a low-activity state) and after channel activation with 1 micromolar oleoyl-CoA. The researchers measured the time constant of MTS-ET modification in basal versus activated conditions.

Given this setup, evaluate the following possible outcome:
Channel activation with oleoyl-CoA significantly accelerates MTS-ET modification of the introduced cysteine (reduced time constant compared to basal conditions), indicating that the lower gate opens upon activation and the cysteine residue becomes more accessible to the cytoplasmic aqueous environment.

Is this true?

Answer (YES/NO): NO